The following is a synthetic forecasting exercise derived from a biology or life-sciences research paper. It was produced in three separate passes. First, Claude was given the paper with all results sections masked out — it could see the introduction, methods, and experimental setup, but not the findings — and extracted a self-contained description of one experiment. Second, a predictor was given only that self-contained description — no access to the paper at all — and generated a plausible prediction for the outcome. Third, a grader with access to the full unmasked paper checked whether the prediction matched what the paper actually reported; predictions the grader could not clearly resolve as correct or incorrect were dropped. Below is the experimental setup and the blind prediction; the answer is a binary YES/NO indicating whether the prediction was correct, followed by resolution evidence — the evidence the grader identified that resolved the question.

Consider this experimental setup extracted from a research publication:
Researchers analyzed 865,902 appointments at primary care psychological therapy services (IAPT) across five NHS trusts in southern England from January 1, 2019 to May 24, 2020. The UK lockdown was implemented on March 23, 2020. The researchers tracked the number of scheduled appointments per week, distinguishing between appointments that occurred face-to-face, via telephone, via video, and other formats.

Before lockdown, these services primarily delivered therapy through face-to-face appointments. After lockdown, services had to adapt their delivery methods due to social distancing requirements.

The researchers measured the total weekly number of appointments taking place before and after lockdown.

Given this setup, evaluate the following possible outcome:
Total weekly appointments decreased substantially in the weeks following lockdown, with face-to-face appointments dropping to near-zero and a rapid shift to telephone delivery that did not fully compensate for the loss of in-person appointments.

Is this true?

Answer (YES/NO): NO